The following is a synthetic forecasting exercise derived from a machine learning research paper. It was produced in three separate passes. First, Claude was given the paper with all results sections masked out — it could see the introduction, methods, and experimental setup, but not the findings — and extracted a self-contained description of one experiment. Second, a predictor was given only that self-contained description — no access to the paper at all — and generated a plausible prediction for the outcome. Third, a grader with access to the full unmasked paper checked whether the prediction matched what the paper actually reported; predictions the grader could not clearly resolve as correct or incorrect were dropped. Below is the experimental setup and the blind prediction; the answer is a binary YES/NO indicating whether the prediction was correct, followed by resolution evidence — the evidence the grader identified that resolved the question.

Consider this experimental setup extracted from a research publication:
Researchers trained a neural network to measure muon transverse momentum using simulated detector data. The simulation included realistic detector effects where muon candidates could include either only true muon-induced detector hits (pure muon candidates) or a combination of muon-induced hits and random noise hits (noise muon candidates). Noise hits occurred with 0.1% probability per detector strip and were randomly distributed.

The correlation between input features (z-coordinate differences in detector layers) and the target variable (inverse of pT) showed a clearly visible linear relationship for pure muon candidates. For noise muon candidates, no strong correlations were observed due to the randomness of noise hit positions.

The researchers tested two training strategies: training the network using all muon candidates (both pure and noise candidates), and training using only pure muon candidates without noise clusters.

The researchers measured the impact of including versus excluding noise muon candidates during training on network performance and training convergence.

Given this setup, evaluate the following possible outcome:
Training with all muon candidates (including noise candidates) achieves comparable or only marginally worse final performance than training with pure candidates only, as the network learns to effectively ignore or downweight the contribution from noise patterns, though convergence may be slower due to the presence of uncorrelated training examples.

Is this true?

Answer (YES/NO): NO